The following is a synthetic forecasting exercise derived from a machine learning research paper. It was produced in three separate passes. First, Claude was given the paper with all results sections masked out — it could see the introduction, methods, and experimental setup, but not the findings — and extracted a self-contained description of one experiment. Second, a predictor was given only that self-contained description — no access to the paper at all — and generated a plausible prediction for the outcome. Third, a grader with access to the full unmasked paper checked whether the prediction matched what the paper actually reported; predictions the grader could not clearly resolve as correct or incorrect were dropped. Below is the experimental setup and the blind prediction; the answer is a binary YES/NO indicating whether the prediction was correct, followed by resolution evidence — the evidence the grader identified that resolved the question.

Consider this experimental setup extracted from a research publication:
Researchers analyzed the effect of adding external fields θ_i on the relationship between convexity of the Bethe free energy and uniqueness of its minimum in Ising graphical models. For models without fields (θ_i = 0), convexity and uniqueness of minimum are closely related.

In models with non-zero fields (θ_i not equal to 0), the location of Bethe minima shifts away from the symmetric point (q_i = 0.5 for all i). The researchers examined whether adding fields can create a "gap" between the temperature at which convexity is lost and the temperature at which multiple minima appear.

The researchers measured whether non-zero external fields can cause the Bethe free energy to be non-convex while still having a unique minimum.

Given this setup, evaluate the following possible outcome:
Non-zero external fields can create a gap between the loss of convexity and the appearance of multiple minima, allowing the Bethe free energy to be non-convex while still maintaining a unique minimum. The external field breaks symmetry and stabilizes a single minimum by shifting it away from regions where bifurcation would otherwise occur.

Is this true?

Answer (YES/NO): YES